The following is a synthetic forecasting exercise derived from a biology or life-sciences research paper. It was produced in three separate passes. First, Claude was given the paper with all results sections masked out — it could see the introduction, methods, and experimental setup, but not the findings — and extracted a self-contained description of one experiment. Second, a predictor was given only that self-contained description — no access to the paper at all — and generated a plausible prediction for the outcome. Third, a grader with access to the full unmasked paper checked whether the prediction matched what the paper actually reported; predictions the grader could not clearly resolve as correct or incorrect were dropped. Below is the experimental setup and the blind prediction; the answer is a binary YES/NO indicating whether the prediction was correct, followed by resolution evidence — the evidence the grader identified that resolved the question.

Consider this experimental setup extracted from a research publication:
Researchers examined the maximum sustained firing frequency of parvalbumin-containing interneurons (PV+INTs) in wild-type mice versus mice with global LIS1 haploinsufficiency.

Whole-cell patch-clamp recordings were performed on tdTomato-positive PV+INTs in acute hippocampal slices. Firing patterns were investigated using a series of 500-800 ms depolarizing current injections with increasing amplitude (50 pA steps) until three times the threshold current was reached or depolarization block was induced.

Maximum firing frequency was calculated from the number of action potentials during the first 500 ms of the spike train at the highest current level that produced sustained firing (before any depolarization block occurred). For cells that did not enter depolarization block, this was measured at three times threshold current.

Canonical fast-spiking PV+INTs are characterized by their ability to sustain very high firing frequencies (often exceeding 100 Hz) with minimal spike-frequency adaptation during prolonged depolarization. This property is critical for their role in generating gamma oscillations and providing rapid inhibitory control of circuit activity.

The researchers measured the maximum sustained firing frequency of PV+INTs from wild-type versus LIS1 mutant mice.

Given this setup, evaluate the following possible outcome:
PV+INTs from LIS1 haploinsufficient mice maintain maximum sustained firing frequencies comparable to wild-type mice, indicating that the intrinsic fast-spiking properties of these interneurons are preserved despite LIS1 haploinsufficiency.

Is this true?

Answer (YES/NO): NO